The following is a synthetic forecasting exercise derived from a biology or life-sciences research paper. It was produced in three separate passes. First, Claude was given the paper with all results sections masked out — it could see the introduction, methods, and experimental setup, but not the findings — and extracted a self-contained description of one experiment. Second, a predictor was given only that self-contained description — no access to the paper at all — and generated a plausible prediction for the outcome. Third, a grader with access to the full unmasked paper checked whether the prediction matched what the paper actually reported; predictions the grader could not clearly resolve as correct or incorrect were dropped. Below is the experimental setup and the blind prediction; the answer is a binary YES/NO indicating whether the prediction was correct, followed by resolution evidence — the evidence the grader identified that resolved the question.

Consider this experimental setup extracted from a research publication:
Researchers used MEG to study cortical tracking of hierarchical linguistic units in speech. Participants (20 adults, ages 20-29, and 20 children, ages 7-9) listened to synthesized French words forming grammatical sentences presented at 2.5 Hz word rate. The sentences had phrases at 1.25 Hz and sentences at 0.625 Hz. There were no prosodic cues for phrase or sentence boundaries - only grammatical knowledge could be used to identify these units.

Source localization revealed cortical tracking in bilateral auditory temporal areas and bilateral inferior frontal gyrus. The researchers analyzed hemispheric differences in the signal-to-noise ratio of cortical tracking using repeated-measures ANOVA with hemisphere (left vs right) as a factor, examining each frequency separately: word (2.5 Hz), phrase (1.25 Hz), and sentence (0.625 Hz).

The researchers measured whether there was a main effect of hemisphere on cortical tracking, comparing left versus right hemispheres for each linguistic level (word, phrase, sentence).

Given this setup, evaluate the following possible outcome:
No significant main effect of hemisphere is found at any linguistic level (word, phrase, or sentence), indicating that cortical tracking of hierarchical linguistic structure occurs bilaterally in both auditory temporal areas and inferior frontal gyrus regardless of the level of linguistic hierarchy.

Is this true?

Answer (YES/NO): NO